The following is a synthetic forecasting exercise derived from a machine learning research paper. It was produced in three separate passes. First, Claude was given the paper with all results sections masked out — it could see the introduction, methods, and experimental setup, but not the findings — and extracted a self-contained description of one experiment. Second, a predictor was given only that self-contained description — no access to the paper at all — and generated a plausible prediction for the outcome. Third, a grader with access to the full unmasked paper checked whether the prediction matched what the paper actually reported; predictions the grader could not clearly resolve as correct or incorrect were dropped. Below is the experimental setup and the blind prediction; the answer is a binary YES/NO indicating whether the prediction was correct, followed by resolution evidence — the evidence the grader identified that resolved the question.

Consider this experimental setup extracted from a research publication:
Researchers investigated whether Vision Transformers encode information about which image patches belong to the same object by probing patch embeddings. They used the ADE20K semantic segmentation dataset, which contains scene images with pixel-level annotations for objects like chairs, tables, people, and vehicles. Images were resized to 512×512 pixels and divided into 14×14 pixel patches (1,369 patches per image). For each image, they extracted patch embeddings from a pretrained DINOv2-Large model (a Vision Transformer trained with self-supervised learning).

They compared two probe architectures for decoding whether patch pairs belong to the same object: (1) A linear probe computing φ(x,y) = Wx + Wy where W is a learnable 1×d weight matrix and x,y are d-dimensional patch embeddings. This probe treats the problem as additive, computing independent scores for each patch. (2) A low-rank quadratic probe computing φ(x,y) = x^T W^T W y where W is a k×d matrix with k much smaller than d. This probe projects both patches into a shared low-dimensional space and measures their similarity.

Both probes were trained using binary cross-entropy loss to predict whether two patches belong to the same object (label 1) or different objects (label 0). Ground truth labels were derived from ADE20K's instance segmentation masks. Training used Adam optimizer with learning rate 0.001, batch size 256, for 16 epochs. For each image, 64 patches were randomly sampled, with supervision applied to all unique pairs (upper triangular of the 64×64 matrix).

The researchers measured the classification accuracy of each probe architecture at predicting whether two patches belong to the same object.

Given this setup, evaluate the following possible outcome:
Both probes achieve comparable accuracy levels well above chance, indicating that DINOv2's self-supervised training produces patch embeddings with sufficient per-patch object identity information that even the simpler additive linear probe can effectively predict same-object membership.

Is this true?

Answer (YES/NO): NO